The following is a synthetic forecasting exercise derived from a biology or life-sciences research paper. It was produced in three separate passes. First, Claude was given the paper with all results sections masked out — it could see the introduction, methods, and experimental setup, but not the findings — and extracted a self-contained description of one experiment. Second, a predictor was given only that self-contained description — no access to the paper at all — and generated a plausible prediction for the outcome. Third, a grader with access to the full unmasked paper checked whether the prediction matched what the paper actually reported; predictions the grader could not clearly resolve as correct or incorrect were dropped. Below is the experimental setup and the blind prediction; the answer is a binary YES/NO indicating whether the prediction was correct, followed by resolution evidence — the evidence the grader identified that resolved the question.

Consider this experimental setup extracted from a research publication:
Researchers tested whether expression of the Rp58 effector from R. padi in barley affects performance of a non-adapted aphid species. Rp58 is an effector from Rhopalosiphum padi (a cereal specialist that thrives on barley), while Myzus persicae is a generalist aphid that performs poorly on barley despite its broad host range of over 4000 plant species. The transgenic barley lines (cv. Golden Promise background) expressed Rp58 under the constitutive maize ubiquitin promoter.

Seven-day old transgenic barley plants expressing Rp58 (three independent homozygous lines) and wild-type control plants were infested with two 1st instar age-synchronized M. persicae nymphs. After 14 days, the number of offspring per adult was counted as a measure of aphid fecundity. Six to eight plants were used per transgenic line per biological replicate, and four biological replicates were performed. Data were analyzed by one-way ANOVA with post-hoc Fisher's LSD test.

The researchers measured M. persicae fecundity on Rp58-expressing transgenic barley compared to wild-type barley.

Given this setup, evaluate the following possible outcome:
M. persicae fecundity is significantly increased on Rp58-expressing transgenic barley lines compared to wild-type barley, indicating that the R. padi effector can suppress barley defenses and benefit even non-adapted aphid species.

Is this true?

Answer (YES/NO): NO